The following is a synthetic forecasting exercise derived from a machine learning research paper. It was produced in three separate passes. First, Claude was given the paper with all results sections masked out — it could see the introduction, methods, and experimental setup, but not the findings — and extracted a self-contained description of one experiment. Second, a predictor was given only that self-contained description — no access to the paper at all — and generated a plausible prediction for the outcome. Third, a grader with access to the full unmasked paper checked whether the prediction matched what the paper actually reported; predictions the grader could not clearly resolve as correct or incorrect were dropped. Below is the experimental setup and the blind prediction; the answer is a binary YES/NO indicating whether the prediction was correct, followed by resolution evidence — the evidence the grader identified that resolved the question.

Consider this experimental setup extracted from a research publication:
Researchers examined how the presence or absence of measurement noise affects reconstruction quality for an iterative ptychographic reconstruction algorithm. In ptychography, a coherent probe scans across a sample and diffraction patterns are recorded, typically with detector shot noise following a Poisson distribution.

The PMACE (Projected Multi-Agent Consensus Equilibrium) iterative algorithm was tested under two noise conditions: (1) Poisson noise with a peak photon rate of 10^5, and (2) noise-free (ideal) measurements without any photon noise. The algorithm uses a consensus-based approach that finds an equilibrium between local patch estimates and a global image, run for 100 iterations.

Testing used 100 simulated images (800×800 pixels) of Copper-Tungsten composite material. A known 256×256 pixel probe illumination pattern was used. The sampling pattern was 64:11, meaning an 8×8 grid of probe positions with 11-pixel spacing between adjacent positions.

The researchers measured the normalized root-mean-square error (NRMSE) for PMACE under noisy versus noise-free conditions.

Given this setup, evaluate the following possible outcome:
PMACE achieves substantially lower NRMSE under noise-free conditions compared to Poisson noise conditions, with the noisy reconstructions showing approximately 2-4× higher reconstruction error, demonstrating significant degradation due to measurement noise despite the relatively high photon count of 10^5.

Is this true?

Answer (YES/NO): NO